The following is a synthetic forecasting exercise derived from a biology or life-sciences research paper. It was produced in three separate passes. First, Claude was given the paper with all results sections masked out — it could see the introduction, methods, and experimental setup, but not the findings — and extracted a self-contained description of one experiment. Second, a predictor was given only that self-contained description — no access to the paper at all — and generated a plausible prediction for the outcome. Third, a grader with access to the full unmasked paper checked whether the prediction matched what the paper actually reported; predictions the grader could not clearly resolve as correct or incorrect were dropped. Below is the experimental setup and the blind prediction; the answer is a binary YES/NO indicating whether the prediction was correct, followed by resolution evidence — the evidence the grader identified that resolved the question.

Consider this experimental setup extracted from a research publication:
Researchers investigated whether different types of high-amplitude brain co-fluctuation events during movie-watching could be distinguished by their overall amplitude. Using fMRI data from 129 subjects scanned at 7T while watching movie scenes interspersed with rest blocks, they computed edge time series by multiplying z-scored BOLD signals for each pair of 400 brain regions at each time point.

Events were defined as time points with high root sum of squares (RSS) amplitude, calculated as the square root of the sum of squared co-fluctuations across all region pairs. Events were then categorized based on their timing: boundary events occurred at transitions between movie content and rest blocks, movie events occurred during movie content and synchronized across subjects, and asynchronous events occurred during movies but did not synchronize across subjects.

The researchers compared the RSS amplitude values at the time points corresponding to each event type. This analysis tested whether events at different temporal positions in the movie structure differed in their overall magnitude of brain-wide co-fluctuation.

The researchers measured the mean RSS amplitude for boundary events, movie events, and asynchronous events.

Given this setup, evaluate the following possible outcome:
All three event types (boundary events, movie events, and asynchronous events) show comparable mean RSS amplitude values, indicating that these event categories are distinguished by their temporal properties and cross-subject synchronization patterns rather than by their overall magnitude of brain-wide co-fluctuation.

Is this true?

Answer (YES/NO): NO